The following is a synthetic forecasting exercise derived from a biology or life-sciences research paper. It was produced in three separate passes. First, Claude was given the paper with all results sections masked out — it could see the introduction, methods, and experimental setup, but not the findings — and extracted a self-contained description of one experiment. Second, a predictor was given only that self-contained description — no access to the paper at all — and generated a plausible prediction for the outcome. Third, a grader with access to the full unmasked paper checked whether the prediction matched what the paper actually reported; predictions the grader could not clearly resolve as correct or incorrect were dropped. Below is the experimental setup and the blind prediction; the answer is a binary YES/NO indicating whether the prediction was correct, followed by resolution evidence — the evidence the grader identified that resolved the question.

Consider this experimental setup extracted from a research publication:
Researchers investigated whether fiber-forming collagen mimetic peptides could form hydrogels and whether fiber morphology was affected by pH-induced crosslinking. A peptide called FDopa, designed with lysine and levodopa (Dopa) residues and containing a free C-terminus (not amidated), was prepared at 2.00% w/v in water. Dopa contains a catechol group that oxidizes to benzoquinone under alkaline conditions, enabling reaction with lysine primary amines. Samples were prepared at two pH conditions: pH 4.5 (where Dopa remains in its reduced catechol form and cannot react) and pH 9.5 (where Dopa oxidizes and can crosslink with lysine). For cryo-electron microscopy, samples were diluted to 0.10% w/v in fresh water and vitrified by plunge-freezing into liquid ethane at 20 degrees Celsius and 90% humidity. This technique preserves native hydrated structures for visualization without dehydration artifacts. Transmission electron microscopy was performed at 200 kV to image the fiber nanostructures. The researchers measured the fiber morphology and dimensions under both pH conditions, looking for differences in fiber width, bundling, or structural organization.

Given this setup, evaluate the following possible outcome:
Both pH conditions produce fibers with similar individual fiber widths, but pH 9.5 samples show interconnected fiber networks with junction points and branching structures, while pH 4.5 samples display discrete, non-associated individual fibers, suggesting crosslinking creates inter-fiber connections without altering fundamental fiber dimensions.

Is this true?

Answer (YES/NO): NO